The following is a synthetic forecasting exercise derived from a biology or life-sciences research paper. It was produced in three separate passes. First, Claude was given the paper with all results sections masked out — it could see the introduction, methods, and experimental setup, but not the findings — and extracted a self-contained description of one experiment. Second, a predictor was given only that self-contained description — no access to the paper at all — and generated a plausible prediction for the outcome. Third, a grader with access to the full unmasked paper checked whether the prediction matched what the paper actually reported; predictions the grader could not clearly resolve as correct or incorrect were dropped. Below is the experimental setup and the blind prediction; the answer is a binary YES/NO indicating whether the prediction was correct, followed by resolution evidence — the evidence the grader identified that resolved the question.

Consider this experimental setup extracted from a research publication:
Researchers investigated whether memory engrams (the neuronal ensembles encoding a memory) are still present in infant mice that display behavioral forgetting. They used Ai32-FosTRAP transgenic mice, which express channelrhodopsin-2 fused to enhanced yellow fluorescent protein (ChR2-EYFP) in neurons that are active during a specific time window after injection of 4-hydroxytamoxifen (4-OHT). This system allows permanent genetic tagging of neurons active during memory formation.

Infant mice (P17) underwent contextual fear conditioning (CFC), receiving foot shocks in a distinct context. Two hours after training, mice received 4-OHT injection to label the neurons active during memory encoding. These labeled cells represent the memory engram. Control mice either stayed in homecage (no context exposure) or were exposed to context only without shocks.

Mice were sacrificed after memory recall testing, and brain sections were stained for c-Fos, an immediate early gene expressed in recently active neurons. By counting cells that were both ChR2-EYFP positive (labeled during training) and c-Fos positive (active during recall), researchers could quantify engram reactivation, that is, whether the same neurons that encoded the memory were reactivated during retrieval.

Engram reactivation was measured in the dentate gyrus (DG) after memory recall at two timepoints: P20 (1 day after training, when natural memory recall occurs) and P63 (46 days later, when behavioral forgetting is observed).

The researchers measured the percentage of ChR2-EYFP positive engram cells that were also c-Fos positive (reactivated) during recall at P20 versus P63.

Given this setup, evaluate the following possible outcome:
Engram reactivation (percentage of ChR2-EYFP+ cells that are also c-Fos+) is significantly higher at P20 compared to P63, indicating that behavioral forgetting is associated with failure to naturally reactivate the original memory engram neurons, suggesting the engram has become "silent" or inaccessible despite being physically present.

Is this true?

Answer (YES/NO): YES